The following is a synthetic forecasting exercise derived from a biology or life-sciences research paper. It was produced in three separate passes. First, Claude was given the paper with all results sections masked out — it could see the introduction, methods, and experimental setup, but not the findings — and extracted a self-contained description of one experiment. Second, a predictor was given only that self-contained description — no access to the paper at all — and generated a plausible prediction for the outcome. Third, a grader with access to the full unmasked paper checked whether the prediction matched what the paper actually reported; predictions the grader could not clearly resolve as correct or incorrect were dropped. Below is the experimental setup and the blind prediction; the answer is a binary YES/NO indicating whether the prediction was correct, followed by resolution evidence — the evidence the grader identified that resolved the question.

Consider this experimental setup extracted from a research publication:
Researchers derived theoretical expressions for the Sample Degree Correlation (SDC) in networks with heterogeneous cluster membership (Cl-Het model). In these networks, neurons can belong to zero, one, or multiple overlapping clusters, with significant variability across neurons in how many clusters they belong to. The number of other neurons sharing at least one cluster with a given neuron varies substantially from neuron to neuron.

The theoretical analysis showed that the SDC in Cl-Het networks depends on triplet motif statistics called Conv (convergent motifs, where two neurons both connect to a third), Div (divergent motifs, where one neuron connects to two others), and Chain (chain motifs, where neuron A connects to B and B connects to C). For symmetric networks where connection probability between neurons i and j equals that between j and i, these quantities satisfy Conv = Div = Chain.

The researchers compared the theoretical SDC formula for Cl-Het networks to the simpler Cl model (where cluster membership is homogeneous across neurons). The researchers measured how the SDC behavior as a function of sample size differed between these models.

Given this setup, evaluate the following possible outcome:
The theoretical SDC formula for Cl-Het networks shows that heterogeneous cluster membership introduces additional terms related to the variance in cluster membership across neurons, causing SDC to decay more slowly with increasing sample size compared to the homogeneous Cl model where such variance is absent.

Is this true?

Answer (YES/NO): NO